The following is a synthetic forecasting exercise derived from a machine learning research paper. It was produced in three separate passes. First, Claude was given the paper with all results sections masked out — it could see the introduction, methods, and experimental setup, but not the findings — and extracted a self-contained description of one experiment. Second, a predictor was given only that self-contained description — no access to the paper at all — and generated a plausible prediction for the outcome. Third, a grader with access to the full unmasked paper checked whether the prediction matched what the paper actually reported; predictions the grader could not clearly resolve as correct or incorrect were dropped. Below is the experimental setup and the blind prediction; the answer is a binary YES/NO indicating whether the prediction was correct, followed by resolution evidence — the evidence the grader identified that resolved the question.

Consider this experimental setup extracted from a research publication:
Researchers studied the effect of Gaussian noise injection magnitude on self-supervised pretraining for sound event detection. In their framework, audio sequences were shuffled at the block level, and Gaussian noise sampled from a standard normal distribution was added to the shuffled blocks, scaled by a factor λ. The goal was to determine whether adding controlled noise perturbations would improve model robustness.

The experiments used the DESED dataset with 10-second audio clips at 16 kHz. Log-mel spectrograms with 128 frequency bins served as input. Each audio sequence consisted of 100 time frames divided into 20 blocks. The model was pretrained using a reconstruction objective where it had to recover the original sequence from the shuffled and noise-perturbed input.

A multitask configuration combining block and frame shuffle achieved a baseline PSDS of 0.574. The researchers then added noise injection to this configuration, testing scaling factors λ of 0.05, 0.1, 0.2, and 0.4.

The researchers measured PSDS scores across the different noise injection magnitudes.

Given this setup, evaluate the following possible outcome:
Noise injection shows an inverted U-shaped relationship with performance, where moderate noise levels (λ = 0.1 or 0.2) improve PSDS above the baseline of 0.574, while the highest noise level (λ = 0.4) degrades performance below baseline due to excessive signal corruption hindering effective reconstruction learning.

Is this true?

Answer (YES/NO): NO